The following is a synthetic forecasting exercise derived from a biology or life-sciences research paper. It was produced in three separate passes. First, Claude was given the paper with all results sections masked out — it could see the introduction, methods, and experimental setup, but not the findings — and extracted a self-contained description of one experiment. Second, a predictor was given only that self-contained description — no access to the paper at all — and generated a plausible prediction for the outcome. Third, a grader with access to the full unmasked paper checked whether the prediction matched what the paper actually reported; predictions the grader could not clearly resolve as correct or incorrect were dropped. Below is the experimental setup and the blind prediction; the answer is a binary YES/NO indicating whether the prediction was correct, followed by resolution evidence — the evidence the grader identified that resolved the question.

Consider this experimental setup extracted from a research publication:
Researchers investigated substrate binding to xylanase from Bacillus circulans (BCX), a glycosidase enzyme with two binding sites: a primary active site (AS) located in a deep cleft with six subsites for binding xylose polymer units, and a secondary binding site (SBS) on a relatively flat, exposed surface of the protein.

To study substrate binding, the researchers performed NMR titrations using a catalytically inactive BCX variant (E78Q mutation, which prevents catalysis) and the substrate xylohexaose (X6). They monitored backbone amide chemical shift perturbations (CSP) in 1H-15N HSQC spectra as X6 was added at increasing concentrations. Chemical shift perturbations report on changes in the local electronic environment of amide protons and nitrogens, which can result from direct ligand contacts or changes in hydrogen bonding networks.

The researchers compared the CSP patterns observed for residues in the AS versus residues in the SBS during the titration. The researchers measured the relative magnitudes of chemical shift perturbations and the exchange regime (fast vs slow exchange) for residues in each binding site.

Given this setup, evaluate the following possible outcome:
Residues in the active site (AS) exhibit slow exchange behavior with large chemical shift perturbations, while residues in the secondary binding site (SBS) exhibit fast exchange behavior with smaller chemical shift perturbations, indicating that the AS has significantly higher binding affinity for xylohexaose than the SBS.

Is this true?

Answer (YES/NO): NO